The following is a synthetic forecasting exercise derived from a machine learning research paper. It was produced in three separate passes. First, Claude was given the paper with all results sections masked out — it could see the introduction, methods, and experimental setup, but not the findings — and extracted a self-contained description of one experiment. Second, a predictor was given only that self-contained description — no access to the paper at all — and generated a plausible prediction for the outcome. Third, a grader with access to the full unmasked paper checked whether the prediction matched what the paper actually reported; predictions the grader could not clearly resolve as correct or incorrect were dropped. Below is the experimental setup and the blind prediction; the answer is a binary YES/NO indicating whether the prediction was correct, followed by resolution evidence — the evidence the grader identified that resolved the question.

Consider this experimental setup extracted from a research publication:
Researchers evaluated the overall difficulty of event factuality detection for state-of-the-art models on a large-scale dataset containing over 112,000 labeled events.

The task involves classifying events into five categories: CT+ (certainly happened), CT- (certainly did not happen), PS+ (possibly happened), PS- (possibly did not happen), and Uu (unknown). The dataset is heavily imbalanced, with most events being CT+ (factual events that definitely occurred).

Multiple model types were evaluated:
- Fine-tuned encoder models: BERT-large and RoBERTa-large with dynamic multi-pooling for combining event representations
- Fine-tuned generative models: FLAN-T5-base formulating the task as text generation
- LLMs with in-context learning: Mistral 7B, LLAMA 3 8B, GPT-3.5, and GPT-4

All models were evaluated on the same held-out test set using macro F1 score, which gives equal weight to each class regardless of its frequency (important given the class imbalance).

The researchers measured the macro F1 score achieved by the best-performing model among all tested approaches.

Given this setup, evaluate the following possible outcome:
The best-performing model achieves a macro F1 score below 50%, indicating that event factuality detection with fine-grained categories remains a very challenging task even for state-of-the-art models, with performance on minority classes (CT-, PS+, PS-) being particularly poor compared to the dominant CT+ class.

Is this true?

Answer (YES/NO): YES